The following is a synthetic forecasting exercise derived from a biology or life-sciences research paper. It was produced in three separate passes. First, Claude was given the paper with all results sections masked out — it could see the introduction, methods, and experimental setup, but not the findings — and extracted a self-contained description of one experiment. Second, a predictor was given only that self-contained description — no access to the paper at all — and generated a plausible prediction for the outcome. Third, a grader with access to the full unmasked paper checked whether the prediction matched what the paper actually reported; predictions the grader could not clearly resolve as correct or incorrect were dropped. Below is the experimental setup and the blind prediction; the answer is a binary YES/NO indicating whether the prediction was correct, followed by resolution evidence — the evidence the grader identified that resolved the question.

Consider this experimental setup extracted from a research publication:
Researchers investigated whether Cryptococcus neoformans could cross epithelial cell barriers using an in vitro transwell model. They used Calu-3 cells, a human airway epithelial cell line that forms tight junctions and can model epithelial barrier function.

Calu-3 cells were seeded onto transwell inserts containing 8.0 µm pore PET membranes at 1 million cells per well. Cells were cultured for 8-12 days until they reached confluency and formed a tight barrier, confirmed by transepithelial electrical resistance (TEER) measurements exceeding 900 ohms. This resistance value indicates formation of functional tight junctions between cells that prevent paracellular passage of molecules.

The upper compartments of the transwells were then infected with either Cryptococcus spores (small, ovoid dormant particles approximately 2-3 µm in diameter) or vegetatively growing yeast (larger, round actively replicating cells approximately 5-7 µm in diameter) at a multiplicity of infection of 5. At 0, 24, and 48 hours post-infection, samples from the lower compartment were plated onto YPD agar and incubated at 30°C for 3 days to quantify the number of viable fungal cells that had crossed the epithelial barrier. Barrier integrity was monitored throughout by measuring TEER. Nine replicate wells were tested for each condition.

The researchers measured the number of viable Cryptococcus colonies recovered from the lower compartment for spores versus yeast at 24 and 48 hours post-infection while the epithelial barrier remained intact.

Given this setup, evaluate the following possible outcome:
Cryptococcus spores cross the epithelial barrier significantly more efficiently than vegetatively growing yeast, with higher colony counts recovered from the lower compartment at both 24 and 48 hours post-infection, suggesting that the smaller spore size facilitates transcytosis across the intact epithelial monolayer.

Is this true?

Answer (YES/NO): YES